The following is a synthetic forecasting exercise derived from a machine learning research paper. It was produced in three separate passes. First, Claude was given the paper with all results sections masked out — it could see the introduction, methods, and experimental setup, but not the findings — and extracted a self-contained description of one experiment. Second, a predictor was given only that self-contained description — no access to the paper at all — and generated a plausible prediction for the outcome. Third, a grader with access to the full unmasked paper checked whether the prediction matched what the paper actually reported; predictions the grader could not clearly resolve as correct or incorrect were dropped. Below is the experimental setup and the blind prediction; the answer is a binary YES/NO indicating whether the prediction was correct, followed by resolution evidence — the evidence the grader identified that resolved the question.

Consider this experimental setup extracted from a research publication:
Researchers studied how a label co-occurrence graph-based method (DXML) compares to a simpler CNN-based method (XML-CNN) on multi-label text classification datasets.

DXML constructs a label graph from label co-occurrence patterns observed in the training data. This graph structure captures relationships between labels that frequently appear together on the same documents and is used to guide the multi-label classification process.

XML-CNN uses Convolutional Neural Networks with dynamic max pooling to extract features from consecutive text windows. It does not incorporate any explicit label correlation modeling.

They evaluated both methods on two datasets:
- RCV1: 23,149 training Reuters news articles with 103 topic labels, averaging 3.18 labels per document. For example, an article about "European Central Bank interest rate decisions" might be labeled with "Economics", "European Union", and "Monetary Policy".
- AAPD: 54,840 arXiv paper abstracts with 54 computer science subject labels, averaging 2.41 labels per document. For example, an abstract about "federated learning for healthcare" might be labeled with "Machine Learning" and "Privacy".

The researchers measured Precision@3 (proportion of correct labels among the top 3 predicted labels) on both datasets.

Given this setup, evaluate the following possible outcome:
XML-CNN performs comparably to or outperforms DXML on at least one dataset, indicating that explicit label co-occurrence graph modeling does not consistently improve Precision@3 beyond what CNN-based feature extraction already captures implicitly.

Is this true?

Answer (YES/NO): YES